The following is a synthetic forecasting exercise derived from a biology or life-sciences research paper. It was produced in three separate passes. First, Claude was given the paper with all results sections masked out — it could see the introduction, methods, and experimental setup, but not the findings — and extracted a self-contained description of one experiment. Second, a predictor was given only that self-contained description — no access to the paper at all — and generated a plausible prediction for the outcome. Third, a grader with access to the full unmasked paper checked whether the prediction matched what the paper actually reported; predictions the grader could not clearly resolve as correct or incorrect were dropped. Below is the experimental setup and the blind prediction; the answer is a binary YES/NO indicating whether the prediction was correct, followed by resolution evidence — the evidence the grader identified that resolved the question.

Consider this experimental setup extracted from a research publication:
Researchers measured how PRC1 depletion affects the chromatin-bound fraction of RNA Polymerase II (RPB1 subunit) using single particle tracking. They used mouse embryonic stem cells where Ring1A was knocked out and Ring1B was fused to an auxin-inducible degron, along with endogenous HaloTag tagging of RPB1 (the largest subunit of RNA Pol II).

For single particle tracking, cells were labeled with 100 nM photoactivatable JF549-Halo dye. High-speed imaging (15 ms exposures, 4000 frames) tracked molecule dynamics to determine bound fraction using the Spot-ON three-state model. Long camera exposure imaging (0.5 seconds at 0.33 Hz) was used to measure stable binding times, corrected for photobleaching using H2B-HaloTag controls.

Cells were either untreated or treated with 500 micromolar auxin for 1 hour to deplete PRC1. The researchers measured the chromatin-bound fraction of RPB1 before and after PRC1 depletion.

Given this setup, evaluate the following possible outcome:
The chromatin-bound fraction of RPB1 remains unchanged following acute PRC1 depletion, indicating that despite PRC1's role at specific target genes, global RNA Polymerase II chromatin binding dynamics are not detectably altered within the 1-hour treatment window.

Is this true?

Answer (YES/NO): YES